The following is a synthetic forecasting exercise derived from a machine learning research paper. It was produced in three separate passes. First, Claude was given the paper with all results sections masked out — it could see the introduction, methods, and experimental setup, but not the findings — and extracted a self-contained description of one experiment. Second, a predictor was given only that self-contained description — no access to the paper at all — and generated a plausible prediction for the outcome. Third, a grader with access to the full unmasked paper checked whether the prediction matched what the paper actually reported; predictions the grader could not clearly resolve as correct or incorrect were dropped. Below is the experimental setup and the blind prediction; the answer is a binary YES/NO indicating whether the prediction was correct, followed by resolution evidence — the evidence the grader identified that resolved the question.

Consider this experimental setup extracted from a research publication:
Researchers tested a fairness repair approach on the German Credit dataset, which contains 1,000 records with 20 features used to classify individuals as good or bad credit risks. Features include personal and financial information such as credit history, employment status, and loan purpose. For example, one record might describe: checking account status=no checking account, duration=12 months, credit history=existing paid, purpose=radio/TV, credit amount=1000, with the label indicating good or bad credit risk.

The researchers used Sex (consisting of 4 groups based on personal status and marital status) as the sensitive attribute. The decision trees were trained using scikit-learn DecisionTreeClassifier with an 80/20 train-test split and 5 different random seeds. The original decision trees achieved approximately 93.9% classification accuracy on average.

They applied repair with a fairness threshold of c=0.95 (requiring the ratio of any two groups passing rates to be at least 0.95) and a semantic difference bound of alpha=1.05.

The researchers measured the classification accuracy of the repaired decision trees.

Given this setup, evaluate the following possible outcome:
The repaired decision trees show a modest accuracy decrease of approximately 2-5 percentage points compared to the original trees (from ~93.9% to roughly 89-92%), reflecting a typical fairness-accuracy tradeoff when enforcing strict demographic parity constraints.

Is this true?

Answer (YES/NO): NO